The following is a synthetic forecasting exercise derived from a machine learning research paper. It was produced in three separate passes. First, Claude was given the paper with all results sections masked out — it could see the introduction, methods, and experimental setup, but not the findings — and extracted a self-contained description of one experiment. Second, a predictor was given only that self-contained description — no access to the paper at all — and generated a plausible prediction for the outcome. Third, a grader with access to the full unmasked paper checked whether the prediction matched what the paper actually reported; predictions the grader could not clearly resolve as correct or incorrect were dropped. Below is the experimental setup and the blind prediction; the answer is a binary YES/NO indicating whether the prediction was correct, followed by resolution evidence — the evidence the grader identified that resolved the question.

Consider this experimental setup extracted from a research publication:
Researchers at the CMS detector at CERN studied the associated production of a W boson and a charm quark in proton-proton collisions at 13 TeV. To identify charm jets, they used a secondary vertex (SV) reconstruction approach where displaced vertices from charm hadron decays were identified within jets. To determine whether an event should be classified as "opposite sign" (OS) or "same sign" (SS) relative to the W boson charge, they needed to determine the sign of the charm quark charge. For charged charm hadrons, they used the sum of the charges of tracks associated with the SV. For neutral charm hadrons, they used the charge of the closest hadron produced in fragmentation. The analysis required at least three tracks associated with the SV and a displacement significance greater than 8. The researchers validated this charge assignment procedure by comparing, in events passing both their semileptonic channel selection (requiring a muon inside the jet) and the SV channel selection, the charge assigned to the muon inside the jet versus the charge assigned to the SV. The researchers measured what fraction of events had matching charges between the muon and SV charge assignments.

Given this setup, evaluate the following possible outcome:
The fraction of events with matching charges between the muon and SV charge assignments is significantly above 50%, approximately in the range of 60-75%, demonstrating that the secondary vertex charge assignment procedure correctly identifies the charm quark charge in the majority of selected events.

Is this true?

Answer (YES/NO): NO